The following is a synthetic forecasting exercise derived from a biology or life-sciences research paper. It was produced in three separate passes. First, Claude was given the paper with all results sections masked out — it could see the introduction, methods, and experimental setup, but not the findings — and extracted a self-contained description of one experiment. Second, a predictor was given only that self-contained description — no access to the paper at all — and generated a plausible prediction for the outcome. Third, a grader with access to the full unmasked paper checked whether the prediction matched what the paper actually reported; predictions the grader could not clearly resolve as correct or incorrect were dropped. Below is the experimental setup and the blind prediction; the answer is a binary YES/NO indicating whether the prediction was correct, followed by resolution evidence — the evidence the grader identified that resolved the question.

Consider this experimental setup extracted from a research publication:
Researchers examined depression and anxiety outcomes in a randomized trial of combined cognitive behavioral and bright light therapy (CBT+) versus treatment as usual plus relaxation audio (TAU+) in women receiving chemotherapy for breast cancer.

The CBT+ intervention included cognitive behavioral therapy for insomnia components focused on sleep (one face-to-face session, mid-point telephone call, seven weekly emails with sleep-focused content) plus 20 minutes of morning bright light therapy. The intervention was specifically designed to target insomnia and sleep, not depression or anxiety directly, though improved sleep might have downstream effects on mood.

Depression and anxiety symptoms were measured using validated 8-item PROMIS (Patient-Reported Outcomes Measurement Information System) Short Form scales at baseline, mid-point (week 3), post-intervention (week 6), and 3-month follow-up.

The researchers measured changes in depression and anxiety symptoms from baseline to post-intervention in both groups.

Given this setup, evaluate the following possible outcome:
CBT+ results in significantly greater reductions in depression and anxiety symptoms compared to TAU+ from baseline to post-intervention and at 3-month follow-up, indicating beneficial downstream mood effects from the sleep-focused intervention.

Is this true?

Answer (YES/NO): NO